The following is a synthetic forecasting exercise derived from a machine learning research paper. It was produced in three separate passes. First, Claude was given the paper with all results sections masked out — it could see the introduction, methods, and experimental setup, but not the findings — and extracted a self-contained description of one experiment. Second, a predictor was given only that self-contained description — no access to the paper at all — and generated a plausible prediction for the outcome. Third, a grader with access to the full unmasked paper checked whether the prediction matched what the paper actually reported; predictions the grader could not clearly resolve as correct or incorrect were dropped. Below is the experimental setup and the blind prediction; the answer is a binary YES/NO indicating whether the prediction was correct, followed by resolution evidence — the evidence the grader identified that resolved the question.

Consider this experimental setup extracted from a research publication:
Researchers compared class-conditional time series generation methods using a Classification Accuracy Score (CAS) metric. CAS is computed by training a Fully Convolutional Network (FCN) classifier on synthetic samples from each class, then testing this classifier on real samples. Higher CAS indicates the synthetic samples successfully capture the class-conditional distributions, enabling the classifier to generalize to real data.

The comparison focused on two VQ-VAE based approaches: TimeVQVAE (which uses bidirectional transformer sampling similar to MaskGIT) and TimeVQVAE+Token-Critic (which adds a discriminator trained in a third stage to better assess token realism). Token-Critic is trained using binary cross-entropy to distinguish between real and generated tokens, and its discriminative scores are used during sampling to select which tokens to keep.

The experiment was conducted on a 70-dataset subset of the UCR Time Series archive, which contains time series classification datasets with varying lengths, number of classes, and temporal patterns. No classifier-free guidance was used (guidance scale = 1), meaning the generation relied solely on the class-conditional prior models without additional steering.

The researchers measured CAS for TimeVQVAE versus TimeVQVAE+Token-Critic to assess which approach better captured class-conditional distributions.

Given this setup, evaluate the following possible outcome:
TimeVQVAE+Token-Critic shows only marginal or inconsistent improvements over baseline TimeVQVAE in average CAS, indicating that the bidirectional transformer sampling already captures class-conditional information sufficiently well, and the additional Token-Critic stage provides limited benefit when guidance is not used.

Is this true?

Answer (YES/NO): NO